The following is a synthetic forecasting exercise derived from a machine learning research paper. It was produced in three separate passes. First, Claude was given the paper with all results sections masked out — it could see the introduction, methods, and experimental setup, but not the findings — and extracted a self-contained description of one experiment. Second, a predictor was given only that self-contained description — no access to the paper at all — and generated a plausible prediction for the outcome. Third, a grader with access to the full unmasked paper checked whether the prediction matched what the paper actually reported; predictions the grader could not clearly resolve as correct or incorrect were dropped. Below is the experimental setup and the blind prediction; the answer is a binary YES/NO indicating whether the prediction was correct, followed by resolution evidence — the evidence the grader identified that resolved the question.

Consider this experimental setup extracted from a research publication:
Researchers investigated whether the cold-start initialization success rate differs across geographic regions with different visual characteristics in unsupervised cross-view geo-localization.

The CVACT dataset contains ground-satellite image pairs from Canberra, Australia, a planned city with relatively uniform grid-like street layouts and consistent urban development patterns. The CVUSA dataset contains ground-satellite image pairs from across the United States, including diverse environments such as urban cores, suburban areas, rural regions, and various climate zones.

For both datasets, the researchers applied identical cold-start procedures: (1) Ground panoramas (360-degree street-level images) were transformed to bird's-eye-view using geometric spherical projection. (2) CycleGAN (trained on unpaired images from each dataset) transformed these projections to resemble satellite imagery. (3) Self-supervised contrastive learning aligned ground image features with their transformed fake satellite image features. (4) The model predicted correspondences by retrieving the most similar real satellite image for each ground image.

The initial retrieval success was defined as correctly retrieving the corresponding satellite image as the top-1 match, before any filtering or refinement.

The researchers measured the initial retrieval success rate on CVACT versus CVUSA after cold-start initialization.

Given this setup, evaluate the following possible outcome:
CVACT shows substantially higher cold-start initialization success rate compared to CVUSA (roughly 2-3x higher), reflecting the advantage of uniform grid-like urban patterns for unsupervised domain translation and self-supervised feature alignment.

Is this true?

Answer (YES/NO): YES